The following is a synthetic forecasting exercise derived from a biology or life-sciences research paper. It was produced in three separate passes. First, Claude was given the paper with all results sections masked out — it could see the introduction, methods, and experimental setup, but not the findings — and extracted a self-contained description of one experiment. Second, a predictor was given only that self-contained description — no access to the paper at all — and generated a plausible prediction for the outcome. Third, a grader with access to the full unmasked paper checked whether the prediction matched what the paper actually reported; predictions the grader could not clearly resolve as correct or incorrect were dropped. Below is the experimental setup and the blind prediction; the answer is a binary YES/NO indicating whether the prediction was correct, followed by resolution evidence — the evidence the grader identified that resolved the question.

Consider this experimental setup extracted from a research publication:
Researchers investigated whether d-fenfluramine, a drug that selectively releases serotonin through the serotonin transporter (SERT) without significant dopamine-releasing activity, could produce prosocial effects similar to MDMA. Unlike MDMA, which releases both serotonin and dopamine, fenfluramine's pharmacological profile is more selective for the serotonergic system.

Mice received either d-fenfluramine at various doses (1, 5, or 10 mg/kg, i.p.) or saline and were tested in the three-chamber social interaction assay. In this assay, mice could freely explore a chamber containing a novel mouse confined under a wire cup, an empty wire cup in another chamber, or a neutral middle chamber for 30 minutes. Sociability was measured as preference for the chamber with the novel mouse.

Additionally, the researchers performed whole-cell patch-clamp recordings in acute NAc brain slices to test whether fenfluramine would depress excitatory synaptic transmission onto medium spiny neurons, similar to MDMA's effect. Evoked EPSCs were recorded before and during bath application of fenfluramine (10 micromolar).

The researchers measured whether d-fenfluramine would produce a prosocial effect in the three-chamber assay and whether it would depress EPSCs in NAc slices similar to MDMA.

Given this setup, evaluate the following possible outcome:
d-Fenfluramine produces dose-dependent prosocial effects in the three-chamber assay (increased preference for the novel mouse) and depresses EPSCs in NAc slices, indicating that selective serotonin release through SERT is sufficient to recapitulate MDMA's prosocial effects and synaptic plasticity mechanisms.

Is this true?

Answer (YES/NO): YES